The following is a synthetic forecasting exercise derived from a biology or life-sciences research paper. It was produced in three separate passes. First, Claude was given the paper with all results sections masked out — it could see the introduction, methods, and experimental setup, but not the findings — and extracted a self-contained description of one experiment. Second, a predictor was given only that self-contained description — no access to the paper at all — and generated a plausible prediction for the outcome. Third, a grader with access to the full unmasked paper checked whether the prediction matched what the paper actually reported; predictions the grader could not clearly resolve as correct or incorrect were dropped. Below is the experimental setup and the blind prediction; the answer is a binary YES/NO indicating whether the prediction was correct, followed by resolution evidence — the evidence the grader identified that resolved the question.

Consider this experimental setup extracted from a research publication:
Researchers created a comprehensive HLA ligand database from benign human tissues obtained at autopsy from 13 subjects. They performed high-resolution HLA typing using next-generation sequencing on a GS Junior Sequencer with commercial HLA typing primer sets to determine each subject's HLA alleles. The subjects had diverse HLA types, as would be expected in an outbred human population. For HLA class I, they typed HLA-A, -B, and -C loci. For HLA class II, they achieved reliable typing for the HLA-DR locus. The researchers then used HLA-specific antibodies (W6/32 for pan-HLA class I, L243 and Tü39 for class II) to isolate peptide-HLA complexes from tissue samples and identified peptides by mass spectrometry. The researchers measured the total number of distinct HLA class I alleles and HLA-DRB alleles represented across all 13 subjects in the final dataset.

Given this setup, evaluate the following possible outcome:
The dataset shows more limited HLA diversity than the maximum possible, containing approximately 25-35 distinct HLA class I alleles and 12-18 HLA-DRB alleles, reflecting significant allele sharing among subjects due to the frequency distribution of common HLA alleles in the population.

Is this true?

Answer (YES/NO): NO